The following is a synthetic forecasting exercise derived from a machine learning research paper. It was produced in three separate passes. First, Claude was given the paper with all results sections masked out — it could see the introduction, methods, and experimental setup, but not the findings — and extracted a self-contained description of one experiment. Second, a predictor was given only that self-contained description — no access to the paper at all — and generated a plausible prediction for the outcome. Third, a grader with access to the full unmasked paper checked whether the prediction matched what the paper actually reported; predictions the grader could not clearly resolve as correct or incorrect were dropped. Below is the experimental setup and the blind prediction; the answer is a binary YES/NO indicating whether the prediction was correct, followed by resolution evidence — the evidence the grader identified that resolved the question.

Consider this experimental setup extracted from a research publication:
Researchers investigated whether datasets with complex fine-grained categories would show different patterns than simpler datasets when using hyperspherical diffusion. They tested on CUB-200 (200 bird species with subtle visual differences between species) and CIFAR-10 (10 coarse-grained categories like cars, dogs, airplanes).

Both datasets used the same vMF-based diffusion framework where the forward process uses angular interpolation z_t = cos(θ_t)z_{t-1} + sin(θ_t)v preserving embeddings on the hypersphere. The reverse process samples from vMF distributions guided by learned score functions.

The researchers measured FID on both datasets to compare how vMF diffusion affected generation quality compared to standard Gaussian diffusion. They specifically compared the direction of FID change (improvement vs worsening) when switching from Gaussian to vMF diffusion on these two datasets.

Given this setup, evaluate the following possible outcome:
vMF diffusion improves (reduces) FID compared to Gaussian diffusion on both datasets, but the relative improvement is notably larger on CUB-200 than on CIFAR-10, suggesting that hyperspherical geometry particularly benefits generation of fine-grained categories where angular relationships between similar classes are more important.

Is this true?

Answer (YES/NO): NO